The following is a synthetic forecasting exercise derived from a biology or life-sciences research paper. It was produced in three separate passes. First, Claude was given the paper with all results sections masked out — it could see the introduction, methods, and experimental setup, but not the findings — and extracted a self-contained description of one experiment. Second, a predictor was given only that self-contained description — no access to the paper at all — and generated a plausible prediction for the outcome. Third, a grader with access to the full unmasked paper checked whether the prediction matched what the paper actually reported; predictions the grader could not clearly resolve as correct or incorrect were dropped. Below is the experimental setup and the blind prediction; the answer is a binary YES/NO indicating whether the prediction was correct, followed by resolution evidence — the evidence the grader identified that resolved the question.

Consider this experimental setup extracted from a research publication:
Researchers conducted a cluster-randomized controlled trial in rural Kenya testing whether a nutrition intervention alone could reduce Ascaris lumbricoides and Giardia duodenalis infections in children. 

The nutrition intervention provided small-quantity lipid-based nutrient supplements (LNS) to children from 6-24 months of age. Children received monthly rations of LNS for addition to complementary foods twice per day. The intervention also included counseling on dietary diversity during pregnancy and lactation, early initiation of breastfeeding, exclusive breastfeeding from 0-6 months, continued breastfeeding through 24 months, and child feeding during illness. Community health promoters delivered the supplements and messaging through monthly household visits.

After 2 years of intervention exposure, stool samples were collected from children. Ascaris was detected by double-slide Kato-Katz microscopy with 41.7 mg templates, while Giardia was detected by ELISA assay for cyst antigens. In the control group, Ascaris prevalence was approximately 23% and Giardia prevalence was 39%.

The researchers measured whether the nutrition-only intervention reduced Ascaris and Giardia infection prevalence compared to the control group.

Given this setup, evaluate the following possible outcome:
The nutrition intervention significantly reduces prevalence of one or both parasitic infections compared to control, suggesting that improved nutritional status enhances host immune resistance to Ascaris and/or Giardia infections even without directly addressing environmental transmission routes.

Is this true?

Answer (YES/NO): NO